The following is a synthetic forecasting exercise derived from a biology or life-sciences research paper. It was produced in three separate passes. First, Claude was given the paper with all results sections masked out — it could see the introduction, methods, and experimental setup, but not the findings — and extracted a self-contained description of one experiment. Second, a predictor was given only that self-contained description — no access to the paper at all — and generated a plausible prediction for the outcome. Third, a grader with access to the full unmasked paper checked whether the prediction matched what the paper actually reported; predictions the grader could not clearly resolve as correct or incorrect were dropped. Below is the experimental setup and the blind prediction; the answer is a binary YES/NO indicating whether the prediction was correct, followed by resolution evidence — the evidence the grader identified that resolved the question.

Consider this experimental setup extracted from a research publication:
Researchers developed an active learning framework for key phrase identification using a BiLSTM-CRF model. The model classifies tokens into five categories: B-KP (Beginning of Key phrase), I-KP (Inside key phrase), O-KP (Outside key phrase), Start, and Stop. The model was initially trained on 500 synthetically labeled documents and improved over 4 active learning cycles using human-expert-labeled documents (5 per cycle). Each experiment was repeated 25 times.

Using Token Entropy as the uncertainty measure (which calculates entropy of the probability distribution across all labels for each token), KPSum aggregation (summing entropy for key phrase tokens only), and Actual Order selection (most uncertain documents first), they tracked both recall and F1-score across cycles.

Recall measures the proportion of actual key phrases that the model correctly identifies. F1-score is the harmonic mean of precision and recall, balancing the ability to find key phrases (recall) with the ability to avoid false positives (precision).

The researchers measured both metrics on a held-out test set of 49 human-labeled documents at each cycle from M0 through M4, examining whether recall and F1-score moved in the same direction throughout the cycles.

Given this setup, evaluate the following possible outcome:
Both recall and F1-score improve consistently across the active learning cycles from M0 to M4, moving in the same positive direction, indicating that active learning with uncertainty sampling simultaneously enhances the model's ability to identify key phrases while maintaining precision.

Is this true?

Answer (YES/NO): NO